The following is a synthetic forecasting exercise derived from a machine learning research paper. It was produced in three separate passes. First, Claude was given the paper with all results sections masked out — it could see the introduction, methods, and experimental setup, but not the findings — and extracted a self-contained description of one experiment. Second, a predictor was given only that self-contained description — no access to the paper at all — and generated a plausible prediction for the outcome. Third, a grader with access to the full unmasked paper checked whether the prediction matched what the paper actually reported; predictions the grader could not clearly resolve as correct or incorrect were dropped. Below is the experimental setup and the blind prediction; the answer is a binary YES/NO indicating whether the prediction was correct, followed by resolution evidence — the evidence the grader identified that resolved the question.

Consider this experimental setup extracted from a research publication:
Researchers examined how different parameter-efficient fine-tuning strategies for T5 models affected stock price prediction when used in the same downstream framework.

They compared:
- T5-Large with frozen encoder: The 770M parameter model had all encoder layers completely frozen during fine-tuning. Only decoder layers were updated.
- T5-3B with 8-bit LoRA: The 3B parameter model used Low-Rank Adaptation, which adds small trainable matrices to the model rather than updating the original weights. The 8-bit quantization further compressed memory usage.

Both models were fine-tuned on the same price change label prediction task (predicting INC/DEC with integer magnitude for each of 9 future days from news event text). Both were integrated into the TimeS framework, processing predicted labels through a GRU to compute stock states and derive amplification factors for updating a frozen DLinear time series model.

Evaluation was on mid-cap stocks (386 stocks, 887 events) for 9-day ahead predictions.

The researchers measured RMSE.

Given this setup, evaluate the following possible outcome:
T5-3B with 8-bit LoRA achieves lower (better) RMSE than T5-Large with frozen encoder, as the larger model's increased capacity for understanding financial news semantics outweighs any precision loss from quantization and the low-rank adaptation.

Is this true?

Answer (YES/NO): NO